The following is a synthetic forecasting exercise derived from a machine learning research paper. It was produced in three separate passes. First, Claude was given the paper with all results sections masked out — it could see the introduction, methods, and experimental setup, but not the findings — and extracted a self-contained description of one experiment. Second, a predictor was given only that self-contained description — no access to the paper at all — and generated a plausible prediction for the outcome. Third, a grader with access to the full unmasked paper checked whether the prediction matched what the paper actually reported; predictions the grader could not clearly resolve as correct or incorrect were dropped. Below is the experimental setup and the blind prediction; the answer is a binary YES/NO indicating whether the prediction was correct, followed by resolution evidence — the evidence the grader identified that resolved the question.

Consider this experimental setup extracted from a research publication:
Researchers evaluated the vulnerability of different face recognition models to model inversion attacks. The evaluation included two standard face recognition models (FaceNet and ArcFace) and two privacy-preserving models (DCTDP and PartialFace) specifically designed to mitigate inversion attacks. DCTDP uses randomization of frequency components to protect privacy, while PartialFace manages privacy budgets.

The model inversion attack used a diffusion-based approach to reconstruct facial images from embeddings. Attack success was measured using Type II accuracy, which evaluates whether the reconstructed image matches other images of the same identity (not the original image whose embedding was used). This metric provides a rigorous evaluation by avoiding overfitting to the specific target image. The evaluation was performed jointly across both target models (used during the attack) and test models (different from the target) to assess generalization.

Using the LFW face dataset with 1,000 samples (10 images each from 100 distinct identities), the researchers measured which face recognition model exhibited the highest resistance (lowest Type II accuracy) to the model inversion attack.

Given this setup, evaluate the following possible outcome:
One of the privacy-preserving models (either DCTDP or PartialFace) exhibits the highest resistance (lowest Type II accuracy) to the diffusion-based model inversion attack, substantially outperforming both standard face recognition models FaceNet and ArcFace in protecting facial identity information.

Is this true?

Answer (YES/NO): NO